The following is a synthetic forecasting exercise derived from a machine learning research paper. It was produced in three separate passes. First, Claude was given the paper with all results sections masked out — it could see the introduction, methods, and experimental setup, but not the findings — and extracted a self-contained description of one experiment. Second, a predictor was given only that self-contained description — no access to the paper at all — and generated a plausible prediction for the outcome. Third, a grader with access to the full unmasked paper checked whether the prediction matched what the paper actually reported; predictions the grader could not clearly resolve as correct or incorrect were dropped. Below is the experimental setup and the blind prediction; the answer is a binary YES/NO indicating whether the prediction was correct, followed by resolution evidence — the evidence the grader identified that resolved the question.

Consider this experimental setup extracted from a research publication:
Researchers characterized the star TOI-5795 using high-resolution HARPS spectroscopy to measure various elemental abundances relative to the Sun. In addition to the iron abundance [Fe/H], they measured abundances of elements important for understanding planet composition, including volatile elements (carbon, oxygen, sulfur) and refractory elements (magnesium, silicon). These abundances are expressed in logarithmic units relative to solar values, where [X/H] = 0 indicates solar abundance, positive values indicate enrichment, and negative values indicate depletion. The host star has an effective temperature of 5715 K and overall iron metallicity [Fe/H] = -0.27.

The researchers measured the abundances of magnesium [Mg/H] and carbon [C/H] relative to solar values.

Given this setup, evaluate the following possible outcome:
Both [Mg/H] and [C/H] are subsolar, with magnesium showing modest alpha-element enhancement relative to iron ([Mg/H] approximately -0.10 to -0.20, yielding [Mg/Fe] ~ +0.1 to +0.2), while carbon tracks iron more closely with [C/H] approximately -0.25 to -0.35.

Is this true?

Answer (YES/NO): NO